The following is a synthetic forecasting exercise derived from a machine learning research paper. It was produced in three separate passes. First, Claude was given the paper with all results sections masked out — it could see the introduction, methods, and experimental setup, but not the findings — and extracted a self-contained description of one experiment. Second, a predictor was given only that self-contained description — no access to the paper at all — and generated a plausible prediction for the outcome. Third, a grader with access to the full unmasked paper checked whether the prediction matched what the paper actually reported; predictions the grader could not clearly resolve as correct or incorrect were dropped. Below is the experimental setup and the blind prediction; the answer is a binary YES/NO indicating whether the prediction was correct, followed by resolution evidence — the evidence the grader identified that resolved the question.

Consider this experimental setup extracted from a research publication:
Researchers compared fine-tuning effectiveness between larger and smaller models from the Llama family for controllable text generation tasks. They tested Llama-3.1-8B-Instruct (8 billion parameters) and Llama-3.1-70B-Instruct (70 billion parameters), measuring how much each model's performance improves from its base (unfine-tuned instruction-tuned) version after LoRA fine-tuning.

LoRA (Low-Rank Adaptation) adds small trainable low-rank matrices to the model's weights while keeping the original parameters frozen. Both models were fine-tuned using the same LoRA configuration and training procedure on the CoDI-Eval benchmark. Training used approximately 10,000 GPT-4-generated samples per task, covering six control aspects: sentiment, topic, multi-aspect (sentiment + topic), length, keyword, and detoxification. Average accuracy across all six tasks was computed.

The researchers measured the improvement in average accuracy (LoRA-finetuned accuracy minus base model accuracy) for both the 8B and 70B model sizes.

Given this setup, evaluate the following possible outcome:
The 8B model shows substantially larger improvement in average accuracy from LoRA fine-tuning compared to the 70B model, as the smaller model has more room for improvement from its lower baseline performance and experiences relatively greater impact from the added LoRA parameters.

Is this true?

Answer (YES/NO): YES